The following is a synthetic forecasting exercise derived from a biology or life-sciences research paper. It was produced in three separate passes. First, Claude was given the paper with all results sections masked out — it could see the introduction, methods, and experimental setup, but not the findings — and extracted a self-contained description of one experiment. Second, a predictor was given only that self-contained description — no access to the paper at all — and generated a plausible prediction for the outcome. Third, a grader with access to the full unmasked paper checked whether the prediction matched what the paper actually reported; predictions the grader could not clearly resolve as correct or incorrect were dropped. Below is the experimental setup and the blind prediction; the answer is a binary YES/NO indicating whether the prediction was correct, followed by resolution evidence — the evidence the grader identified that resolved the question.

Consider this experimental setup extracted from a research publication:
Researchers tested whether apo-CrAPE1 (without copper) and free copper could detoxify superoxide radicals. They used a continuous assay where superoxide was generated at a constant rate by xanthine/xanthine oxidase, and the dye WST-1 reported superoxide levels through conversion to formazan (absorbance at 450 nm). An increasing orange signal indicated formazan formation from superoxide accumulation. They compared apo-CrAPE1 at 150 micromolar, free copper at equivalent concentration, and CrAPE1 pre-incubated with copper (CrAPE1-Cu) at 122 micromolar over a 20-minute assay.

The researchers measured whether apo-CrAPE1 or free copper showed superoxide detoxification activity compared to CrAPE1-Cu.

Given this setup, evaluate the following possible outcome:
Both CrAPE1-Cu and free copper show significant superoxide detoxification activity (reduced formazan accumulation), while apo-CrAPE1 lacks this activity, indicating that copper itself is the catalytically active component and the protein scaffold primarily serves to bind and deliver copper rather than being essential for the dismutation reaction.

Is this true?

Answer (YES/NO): NO